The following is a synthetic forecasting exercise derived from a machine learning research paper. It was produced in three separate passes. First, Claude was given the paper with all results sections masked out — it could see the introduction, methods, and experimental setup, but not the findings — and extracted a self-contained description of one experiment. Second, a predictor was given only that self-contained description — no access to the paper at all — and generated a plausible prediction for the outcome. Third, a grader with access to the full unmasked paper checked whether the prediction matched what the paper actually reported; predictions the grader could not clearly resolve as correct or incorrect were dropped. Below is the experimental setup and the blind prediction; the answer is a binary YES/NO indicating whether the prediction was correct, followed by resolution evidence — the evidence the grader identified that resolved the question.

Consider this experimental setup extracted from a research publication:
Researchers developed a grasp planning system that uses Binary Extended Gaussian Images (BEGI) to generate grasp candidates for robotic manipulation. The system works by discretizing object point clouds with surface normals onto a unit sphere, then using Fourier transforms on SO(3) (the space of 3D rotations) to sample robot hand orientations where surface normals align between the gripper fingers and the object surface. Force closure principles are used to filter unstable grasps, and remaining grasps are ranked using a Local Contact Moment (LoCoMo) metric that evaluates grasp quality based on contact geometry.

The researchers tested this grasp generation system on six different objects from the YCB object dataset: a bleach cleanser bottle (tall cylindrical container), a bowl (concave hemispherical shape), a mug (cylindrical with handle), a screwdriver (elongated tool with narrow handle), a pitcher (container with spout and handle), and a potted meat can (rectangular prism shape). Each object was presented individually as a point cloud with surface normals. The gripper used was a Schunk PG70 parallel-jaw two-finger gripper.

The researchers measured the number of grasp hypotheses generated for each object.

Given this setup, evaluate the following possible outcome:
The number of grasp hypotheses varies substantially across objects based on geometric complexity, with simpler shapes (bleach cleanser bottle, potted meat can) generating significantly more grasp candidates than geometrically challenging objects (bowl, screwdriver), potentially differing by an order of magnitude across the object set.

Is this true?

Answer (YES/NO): NO